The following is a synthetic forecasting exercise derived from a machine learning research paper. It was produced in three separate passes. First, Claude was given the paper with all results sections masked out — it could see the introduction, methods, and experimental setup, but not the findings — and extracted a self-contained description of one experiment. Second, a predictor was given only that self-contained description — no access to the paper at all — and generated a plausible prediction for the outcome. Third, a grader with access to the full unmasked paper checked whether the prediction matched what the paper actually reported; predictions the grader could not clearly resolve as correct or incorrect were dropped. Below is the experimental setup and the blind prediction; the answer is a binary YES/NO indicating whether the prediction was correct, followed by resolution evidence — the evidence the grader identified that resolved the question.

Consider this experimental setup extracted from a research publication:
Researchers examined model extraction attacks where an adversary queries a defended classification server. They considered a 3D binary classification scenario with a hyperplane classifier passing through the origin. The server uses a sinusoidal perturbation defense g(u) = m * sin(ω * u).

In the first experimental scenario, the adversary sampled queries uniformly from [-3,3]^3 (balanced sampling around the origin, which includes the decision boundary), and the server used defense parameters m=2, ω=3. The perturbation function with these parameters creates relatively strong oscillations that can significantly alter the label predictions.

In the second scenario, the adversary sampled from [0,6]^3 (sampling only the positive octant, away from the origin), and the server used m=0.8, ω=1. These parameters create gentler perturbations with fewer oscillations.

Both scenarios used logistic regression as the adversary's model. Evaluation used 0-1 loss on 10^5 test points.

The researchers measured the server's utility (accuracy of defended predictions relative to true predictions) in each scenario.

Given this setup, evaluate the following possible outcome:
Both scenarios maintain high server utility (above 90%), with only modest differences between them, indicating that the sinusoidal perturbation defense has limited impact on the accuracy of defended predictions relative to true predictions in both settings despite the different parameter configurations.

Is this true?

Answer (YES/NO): NO